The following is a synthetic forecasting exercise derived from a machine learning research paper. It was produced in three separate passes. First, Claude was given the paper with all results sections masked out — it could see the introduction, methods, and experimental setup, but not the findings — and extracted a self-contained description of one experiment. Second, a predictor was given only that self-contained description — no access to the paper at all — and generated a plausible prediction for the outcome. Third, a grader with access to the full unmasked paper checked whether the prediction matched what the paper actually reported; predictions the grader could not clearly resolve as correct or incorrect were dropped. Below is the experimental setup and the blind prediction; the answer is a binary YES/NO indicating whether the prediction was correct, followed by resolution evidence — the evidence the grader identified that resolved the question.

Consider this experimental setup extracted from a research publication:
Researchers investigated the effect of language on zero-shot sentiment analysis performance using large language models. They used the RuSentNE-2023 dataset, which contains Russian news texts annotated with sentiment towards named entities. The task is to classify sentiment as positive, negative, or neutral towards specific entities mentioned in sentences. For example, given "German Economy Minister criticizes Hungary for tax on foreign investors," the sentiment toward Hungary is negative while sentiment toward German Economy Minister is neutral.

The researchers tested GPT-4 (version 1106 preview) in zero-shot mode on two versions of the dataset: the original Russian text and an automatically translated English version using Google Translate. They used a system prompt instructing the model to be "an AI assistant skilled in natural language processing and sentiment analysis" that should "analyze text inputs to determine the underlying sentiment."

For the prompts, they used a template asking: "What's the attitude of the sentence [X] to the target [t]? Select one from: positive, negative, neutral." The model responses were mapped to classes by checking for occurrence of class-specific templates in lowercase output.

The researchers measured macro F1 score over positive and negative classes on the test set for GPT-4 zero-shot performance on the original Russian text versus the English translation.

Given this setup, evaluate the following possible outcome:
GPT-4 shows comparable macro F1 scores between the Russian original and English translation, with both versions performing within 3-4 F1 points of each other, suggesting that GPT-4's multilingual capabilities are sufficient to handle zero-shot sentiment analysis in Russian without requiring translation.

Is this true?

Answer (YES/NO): NO